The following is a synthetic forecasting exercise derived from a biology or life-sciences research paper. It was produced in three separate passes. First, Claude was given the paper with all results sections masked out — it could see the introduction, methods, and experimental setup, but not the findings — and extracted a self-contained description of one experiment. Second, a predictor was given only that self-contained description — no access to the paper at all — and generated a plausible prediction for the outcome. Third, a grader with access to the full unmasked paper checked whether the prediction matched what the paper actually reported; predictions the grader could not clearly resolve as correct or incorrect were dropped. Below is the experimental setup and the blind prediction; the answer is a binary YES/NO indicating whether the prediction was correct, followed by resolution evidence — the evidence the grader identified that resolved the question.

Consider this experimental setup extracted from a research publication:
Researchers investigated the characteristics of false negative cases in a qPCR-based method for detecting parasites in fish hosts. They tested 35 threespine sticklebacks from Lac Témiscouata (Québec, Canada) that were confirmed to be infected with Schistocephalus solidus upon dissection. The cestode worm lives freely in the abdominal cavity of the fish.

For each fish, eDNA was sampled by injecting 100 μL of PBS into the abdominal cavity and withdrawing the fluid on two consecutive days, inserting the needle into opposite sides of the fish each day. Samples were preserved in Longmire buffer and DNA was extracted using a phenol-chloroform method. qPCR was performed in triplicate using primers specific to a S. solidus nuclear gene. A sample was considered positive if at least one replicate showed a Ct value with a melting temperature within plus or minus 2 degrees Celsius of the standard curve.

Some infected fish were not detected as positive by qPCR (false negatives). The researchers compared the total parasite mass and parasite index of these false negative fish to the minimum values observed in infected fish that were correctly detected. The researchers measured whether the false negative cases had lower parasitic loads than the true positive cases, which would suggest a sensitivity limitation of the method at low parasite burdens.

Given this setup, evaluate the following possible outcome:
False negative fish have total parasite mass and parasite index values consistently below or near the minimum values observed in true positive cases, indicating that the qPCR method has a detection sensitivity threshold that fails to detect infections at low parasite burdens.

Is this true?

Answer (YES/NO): NO